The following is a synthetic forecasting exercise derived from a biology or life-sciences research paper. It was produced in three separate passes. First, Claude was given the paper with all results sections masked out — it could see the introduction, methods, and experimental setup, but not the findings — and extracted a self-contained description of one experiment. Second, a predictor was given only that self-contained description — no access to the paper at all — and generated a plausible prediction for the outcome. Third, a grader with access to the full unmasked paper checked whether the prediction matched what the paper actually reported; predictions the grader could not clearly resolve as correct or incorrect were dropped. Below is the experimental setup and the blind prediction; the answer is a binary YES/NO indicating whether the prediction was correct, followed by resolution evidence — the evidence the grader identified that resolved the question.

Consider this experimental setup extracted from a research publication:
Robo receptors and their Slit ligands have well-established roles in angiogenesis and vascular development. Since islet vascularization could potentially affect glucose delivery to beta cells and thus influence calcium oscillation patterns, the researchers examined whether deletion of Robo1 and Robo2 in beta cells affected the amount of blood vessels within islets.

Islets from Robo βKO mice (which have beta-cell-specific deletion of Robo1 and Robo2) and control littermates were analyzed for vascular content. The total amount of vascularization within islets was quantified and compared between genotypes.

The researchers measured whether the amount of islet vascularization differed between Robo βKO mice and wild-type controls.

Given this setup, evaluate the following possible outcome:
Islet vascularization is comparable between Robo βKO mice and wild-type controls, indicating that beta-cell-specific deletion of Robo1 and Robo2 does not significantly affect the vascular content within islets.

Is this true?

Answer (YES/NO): YES